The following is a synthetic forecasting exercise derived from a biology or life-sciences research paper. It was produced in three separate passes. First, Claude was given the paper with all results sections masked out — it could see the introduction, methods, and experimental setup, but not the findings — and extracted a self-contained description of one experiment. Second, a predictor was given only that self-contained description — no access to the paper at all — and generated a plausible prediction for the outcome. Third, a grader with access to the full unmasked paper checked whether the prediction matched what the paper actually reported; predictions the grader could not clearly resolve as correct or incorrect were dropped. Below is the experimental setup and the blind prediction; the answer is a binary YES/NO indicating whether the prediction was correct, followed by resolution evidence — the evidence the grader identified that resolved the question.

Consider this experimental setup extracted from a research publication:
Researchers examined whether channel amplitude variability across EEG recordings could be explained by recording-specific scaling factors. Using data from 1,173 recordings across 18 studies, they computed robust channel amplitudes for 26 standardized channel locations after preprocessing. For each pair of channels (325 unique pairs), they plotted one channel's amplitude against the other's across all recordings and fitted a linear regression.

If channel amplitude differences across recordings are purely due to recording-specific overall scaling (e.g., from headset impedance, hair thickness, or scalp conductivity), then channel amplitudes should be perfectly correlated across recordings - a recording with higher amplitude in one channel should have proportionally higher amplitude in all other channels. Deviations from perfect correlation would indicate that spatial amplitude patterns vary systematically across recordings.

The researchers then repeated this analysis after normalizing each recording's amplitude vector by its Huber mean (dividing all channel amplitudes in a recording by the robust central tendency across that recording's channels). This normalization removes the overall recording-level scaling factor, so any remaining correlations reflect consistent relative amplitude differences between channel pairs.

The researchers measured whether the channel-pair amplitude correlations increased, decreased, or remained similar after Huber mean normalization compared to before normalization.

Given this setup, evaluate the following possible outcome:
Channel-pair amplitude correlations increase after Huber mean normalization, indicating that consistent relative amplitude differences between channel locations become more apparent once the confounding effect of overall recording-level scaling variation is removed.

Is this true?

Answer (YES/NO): NO